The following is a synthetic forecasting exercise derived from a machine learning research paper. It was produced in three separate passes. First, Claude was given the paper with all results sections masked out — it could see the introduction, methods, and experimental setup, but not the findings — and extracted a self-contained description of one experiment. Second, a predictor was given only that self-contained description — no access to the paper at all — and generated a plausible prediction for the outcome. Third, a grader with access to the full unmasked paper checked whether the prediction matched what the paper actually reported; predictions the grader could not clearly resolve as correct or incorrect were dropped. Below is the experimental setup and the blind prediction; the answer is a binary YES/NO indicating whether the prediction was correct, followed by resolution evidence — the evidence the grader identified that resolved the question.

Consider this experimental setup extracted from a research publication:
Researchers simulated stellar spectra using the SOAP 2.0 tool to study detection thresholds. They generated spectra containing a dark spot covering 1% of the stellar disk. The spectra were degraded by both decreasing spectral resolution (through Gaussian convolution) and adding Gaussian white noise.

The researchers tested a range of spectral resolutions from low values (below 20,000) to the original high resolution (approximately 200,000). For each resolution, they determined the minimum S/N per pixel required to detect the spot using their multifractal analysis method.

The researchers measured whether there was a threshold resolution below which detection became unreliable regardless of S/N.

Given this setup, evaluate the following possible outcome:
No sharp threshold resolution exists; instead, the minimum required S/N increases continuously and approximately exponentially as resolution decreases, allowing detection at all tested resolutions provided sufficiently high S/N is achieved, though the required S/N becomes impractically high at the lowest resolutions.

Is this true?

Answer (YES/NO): NO